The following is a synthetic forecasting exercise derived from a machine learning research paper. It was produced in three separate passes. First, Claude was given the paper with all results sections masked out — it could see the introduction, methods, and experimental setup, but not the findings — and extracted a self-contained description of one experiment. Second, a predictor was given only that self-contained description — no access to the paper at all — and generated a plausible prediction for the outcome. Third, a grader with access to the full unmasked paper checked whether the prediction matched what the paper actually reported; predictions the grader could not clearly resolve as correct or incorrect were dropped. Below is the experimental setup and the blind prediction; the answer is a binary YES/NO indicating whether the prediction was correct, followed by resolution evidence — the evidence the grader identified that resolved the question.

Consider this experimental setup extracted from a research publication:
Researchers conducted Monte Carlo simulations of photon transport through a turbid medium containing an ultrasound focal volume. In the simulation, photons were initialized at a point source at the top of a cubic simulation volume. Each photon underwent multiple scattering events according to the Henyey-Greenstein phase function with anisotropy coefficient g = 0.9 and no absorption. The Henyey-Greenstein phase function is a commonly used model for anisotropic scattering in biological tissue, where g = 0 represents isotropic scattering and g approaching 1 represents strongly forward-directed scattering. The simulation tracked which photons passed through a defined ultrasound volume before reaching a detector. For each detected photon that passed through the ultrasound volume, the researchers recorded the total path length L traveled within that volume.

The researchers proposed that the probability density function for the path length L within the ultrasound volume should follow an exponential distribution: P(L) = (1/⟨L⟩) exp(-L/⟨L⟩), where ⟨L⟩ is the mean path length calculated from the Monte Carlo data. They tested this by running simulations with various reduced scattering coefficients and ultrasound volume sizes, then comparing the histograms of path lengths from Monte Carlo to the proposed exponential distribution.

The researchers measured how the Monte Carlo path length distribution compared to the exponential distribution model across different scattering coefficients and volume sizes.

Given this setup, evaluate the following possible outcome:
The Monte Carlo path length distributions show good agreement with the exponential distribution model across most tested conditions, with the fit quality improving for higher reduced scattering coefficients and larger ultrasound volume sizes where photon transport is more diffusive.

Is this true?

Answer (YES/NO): YES